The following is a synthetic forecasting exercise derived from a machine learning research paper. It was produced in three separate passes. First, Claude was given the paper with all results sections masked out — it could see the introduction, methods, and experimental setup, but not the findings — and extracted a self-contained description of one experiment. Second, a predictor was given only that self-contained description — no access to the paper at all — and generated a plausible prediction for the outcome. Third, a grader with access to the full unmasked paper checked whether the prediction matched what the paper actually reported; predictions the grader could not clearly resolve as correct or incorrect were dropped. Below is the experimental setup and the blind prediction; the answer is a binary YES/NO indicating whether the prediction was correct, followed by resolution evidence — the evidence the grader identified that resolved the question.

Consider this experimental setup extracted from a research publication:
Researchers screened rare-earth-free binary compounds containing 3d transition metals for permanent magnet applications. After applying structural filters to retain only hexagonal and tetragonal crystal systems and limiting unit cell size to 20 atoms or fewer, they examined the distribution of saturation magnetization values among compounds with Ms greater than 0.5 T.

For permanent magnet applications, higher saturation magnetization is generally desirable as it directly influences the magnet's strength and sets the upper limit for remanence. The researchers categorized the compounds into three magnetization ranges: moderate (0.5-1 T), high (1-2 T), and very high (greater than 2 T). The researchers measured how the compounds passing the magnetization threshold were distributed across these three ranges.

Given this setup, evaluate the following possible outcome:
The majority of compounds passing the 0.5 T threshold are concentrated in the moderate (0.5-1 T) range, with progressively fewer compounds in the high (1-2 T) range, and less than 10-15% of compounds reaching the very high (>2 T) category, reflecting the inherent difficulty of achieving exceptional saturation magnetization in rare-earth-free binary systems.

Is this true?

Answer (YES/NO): NO